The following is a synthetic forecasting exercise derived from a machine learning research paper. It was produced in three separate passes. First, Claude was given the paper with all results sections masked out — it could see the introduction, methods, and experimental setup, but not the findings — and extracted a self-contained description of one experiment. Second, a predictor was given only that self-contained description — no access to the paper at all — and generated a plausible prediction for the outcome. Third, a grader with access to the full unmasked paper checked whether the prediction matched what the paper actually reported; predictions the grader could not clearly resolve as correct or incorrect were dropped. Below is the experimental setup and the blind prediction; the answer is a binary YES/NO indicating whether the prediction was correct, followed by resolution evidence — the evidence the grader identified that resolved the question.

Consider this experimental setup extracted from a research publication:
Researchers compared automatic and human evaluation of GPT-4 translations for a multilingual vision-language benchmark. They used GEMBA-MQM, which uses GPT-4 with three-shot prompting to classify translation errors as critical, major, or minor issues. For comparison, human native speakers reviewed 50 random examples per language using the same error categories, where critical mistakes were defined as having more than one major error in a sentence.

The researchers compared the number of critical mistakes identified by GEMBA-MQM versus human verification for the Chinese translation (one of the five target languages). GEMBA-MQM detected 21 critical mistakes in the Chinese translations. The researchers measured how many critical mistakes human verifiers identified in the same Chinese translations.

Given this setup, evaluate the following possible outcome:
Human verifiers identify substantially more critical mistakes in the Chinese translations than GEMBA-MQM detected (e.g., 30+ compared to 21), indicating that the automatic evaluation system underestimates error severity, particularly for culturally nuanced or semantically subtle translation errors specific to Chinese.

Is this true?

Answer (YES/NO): NO